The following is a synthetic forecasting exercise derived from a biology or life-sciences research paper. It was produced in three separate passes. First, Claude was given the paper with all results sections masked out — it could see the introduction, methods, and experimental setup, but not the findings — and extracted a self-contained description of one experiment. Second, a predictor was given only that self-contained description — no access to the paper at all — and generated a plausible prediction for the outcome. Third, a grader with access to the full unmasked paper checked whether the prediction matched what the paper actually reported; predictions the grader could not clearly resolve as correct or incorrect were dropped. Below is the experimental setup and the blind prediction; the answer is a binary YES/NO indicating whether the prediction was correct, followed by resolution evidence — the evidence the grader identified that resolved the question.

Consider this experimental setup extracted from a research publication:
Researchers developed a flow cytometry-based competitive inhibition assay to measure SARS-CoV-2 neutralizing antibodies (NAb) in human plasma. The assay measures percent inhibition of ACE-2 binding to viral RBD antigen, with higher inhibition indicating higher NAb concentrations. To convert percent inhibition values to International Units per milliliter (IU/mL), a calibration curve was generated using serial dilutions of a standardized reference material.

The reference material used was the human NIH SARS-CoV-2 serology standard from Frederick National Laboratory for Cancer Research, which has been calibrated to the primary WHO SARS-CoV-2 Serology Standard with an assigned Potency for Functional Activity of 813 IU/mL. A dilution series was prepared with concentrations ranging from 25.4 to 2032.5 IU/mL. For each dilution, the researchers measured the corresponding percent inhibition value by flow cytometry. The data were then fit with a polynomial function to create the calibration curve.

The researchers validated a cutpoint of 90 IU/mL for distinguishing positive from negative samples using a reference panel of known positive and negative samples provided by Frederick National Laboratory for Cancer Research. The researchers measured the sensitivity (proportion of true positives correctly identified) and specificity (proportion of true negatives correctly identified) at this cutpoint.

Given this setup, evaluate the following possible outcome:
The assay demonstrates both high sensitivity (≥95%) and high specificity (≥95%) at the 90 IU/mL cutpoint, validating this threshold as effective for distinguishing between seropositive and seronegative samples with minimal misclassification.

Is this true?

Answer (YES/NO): YES